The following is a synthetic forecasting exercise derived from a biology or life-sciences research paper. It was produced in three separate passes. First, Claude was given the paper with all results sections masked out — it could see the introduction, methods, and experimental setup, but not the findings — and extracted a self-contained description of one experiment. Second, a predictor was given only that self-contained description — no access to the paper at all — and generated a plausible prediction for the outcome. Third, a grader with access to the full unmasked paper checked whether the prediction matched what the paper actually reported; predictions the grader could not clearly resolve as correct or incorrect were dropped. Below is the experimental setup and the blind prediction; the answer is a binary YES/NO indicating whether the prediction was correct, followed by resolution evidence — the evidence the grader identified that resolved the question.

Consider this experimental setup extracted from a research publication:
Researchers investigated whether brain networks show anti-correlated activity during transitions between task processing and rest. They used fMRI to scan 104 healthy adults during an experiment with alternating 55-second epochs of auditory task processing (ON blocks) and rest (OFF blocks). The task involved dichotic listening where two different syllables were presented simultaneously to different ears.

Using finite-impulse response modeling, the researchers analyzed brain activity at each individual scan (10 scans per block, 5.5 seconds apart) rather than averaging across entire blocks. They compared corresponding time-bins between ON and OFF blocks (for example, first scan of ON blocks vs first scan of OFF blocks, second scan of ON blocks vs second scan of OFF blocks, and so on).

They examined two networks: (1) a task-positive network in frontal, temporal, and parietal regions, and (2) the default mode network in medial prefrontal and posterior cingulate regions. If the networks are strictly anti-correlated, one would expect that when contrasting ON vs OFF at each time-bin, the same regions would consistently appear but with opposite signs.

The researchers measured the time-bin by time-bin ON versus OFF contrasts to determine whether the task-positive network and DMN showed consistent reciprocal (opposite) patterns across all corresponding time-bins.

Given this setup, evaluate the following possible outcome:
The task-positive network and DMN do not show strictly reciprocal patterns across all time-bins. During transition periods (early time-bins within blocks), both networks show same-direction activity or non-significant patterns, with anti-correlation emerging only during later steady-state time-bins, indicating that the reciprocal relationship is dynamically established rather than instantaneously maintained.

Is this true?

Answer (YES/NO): YES